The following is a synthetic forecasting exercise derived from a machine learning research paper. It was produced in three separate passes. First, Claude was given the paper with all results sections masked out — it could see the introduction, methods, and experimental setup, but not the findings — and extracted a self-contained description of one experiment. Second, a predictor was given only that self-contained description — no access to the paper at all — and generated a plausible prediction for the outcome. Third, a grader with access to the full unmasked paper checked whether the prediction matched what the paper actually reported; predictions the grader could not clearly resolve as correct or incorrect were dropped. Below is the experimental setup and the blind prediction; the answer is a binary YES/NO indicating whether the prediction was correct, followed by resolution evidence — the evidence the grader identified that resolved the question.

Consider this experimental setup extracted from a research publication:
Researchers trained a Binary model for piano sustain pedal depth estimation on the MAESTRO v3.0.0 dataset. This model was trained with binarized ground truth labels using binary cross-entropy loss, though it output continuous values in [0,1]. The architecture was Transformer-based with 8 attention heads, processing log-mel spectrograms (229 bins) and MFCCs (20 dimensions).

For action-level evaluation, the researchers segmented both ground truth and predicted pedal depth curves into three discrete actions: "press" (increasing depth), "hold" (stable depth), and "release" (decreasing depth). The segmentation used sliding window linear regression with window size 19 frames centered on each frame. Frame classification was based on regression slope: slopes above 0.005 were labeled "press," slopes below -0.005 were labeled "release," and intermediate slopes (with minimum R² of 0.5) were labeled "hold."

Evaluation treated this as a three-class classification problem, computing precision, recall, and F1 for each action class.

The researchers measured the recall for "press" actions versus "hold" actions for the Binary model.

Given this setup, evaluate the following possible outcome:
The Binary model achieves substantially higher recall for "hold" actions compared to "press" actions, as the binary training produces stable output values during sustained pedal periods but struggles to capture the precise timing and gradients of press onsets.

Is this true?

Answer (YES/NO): YES